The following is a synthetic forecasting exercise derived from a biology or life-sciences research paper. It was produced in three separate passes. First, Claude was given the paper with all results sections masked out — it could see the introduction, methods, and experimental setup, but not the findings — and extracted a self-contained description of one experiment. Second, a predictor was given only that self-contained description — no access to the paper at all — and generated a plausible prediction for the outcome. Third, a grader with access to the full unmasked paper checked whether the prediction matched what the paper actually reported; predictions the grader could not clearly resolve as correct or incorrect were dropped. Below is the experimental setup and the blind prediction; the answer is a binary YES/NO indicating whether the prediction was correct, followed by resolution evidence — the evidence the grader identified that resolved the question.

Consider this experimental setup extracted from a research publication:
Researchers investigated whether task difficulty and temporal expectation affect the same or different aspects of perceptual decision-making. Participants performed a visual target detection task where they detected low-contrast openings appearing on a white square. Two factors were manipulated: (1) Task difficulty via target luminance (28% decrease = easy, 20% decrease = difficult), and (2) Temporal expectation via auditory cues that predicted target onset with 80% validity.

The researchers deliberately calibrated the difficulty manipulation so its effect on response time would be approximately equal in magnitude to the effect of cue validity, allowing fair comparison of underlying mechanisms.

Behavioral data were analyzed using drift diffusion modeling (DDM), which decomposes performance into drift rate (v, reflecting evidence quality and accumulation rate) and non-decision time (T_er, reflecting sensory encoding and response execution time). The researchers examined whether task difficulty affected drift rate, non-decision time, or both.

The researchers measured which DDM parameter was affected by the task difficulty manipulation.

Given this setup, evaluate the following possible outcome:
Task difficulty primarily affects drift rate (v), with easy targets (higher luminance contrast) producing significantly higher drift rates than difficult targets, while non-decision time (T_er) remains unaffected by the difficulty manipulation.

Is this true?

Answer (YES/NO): YES